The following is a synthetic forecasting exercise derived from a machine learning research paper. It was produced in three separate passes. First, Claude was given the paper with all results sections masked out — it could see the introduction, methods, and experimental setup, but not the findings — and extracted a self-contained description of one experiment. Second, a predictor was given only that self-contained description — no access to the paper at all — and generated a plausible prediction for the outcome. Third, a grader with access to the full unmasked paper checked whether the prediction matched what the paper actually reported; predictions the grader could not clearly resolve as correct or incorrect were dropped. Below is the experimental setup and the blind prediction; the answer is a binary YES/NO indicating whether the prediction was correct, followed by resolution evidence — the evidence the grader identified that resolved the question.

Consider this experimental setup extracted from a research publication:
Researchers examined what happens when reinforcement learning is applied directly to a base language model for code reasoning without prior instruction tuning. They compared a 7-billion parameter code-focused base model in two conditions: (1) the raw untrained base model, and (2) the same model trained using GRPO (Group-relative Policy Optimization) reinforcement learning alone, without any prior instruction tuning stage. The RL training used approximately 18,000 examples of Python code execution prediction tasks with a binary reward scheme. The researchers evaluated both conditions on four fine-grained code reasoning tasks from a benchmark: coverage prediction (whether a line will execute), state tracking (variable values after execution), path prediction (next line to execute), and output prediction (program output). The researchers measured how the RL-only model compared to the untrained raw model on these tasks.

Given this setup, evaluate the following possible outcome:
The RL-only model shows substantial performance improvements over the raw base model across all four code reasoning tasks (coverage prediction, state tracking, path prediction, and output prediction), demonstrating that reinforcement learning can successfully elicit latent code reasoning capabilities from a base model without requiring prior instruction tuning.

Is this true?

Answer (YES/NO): NO